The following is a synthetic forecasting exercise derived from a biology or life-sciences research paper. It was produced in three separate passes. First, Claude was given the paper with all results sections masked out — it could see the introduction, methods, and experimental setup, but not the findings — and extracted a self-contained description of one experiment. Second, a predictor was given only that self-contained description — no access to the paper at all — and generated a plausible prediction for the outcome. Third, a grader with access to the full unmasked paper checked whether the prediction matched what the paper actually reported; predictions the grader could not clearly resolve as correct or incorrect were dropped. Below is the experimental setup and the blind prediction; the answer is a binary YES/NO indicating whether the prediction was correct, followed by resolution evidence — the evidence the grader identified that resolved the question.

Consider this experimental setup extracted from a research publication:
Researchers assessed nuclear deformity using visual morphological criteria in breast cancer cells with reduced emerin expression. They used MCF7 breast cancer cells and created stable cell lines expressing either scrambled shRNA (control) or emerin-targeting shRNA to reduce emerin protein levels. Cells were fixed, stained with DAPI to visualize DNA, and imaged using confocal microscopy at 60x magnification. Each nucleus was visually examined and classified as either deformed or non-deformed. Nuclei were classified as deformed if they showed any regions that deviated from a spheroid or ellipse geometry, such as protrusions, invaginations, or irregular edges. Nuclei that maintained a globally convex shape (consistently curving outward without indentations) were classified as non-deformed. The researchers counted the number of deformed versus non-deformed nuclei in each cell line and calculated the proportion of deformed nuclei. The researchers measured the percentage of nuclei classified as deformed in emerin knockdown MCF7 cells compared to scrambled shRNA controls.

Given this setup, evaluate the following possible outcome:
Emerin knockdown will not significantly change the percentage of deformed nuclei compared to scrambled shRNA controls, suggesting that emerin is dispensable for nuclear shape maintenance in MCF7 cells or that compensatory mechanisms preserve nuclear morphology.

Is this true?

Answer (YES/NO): NO